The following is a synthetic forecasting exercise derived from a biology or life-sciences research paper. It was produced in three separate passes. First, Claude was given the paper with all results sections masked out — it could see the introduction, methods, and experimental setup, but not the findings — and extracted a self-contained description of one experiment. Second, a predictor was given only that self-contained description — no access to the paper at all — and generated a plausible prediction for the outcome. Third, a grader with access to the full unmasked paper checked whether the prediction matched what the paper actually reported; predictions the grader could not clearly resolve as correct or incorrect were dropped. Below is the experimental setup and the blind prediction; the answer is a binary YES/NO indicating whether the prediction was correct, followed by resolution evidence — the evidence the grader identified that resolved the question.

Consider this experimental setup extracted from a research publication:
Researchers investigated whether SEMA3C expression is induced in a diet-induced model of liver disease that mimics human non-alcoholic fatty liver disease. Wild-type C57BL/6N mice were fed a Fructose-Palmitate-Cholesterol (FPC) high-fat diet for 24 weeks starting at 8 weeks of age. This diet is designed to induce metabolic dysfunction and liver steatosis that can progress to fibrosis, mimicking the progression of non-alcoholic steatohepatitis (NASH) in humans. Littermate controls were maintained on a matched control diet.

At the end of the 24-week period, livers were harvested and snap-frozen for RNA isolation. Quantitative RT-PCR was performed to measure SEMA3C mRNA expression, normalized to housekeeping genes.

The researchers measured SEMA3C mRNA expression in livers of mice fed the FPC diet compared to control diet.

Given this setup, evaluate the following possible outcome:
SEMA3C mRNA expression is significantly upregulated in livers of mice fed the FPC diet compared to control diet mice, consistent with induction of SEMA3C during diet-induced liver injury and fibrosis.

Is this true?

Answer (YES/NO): YES